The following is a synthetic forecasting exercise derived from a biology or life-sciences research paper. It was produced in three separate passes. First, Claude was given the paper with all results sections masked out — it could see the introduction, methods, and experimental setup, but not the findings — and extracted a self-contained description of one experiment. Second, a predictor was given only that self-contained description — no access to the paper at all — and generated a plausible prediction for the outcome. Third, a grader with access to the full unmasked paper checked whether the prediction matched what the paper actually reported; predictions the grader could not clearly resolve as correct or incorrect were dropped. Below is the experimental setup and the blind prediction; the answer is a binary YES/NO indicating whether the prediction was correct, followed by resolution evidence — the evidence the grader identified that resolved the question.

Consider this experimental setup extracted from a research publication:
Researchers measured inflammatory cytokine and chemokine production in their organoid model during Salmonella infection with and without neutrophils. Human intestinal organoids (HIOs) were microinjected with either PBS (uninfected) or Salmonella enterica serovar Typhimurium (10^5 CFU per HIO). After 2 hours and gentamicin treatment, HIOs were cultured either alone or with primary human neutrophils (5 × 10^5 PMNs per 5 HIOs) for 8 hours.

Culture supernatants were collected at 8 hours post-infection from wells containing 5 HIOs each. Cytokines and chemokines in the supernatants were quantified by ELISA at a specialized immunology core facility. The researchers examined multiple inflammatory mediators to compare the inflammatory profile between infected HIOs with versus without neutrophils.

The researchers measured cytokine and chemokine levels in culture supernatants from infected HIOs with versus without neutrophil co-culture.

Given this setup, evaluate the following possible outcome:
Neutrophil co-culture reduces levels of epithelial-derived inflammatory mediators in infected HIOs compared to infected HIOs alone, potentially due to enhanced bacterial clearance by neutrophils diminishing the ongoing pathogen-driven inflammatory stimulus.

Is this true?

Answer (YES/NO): NO